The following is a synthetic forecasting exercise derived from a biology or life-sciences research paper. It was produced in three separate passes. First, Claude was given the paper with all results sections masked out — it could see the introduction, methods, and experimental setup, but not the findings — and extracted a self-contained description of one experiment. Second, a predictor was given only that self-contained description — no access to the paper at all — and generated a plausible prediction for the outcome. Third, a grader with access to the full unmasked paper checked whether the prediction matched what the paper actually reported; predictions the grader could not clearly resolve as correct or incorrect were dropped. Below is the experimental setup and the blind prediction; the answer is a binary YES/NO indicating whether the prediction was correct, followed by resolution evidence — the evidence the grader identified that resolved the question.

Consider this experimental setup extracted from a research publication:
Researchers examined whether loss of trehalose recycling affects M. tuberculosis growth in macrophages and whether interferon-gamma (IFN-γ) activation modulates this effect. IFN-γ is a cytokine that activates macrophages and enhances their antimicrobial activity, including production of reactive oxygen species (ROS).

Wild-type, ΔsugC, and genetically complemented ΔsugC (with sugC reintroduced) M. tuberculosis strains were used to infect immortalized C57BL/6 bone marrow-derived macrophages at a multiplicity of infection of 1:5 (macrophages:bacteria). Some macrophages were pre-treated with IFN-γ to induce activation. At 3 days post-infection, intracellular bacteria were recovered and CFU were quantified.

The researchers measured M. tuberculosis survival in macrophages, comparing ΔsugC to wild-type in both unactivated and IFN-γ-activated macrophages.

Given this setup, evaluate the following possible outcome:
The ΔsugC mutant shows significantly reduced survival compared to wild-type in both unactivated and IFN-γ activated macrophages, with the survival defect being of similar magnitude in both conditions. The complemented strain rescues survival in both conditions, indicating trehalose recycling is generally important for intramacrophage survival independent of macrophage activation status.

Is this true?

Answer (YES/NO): NO